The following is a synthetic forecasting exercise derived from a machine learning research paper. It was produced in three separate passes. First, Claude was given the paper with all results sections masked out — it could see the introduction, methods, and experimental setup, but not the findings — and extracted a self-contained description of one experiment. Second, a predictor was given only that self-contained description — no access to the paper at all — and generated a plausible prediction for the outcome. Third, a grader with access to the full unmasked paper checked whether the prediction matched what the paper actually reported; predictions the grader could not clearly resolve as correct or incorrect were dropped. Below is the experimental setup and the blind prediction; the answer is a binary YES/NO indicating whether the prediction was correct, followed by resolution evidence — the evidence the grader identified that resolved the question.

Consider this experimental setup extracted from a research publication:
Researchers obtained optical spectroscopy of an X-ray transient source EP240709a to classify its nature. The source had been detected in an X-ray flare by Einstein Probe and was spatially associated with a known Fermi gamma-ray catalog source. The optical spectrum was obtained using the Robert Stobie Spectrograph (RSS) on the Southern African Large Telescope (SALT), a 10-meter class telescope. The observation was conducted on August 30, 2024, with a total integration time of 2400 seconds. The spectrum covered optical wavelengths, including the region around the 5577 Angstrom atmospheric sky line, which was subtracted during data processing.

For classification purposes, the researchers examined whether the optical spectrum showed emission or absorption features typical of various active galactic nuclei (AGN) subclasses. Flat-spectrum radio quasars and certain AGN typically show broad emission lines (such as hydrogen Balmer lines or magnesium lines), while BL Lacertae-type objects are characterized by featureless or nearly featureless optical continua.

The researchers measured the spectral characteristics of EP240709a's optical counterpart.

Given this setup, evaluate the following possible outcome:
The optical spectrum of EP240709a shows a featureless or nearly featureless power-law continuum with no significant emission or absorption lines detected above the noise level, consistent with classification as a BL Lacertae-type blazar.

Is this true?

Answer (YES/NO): YES